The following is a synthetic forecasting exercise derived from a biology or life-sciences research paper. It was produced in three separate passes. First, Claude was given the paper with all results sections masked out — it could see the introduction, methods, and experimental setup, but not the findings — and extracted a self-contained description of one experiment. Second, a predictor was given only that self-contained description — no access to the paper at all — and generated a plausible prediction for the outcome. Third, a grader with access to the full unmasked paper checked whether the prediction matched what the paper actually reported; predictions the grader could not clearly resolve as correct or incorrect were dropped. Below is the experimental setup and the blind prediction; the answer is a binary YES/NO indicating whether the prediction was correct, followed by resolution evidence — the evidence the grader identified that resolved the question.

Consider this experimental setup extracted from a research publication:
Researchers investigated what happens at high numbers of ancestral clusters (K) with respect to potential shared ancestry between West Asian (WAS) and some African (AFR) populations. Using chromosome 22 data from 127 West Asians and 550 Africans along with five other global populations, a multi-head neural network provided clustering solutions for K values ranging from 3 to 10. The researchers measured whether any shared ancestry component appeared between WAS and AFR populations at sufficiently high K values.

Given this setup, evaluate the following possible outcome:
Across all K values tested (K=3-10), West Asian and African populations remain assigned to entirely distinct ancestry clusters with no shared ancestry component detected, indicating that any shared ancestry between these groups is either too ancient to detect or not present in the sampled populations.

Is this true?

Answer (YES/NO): NO